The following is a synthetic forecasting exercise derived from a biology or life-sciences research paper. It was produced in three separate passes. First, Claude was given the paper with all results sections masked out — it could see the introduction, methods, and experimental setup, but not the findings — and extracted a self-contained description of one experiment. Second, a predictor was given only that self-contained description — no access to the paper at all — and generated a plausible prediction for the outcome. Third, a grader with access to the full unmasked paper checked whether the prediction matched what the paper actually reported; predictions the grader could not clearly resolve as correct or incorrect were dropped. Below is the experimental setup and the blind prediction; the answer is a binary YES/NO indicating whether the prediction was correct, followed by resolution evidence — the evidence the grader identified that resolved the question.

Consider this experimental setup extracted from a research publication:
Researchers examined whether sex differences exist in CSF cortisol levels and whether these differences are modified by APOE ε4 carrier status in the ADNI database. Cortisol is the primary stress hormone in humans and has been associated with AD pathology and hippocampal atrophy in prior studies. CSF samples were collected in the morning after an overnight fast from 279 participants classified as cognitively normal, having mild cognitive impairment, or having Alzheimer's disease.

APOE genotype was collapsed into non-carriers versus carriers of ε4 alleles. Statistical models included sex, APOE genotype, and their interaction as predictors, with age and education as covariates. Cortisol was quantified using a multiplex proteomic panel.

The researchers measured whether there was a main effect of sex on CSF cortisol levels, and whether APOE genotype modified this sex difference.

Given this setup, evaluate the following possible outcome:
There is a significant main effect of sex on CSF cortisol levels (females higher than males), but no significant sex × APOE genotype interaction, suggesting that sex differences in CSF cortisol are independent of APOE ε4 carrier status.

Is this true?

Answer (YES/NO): NO